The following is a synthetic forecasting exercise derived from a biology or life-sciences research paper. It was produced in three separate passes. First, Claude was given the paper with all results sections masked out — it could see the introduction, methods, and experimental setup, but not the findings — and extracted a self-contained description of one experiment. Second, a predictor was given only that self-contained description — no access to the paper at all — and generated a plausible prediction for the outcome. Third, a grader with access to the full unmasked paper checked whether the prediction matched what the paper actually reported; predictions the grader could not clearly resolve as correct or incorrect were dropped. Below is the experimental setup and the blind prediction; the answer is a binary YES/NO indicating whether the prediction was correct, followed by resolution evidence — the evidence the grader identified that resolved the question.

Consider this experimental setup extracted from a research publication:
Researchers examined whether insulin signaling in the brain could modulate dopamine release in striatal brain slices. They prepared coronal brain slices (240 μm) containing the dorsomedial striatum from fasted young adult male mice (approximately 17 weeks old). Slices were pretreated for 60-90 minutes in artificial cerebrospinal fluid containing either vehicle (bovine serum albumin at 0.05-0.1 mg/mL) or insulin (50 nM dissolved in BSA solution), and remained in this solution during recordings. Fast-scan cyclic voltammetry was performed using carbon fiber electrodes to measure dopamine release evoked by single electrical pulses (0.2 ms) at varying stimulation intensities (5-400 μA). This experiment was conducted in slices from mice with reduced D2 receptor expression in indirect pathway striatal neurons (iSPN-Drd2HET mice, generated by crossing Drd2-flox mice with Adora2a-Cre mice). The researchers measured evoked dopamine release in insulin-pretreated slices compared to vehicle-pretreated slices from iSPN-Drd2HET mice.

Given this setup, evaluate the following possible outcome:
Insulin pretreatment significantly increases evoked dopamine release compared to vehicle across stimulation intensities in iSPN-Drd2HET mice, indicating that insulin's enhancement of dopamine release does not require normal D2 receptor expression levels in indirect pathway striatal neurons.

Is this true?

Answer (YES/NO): NO